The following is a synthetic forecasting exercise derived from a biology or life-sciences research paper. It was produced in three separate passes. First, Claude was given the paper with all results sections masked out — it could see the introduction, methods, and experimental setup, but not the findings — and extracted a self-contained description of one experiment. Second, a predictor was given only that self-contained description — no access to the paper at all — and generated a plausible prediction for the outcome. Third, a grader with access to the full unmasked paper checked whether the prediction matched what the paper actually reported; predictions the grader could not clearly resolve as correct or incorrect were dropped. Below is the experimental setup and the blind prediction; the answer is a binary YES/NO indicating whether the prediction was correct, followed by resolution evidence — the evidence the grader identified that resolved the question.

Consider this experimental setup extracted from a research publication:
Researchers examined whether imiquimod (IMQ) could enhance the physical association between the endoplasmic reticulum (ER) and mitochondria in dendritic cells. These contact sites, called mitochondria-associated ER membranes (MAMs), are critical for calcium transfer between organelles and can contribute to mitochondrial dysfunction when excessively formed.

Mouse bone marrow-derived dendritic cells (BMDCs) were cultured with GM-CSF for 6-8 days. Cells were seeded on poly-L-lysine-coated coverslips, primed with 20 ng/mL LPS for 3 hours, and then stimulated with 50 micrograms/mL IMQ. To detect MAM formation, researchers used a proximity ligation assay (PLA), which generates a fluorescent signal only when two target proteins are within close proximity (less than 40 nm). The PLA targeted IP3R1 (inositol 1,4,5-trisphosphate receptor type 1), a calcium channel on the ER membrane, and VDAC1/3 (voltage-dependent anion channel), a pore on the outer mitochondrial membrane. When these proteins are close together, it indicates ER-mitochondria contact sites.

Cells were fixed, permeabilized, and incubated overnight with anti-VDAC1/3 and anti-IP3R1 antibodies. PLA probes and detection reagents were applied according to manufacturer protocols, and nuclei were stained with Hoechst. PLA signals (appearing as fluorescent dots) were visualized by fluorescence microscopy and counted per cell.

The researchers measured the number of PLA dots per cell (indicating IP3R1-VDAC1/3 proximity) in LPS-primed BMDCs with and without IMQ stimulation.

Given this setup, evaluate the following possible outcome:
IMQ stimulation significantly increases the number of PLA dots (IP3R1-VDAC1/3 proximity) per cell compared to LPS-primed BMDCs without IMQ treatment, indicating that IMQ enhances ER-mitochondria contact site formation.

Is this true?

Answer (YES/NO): YES